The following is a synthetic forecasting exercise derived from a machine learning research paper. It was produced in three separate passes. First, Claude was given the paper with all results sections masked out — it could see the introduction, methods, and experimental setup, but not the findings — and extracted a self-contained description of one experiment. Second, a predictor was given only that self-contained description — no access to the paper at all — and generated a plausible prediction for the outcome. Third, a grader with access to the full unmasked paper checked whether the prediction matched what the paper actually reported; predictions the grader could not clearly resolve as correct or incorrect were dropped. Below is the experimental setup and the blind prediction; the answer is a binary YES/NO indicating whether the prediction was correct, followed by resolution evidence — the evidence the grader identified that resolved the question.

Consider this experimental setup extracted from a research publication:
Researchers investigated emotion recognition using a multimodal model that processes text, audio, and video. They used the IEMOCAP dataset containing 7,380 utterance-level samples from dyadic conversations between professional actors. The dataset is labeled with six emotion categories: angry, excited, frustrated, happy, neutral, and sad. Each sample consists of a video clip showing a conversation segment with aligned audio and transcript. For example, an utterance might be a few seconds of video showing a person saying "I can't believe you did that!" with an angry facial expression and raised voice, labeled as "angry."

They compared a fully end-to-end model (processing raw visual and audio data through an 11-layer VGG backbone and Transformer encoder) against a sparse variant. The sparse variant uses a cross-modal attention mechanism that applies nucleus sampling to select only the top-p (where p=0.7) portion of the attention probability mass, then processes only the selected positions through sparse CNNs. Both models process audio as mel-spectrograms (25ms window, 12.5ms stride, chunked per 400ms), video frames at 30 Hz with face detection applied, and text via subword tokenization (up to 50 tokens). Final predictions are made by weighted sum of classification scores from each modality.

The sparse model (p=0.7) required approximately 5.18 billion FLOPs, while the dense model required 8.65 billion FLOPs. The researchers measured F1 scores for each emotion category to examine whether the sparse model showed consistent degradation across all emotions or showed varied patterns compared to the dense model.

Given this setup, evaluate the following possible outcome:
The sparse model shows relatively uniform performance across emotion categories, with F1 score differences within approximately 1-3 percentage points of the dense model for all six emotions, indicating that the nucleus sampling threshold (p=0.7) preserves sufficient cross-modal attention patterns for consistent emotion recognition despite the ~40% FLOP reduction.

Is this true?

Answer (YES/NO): NO